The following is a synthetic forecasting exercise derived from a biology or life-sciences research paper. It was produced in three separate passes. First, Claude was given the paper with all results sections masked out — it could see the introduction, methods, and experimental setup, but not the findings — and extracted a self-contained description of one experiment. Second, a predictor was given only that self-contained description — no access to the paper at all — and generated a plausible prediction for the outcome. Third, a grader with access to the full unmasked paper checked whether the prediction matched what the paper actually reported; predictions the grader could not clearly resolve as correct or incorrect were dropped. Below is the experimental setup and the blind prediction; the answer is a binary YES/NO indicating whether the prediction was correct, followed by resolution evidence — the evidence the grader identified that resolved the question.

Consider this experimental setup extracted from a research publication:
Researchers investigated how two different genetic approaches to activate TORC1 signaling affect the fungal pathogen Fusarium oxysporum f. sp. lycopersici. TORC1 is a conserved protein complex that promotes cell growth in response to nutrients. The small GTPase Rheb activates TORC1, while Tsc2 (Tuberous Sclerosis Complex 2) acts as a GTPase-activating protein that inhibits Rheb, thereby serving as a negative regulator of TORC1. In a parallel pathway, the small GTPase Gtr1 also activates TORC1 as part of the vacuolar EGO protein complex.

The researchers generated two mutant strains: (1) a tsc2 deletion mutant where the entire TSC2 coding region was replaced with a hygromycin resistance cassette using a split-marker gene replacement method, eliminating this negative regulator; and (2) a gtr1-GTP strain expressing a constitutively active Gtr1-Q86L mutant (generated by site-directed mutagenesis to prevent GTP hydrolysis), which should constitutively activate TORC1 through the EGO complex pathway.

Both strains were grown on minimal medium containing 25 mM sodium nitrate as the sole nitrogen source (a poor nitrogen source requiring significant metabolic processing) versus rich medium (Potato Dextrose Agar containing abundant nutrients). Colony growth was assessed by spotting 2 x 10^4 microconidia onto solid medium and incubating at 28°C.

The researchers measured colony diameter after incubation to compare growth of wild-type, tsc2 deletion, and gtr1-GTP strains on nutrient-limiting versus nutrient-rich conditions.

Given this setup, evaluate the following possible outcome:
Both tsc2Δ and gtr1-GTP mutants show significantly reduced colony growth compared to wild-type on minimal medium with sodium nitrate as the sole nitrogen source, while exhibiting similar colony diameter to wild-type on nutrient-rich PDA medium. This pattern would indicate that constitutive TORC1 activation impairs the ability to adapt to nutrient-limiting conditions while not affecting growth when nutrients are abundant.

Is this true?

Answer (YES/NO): NO